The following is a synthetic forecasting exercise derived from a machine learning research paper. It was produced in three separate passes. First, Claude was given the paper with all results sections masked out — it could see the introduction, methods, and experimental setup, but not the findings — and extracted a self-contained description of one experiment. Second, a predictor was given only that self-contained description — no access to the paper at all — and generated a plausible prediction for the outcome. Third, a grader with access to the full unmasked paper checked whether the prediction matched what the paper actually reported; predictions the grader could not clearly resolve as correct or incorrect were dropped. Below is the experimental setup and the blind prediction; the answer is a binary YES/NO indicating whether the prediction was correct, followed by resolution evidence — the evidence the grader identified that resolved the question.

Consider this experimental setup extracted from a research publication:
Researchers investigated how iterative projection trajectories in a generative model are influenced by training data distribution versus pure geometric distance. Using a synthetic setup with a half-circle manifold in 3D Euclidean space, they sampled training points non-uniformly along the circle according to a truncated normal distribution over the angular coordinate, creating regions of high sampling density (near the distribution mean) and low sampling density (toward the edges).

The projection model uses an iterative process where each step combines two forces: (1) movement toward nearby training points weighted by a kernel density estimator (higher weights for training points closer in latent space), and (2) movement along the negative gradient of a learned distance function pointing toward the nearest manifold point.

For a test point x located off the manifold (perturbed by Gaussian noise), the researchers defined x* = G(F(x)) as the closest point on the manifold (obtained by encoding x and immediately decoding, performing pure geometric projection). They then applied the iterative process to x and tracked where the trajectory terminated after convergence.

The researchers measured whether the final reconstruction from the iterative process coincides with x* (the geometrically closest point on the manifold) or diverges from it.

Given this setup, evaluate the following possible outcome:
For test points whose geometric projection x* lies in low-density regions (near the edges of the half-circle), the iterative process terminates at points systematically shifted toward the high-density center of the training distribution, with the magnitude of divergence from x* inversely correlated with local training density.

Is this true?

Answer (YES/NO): YES